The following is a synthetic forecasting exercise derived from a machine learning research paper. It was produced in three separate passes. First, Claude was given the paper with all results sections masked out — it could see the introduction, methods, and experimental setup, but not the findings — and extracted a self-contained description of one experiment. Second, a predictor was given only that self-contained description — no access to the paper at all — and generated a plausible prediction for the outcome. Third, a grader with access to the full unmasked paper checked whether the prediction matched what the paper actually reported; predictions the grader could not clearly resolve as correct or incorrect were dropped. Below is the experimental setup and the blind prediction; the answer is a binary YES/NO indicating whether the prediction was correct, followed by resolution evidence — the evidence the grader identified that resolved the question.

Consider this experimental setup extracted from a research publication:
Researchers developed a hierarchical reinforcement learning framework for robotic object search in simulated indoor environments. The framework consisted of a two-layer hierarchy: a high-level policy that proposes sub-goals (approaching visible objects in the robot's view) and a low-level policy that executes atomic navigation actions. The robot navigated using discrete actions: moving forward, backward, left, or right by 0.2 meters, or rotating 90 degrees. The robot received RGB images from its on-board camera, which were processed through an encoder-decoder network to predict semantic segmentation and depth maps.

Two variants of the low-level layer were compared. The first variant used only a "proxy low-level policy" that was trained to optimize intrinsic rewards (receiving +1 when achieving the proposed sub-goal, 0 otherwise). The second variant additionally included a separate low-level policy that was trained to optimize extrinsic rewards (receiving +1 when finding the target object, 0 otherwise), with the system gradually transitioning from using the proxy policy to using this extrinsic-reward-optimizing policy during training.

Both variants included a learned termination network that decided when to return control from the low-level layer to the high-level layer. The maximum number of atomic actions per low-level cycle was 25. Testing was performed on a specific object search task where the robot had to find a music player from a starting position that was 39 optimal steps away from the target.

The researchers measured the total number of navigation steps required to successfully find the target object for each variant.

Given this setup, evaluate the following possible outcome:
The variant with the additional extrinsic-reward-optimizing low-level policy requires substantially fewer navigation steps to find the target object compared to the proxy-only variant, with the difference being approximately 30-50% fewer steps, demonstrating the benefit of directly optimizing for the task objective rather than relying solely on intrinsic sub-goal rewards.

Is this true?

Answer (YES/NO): YES